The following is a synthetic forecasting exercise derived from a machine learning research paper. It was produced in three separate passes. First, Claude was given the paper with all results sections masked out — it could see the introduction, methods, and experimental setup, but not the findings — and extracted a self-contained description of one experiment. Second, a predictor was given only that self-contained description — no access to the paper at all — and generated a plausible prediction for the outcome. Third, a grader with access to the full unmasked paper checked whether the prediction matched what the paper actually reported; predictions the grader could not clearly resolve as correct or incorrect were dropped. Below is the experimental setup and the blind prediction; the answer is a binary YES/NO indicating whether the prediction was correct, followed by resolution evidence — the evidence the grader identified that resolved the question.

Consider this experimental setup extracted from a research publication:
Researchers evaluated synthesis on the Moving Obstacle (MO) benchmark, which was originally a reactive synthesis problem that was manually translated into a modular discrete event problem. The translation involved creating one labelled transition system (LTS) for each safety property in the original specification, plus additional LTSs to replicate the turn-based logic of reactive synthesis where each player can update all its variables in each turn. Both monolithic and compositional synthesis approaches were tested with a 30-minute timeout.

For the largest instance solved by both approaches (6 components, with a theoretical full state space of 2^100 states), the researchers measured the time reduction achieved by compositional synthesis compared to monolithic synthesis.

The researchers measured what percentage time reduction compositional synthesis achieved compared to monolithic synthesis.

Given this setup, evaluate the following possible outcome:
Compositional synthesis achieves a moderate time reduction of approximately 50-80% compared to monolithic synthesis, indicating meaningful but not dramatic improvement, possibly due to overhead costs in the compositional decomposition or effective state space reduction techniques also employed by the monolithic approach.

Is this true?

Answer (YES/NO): NO